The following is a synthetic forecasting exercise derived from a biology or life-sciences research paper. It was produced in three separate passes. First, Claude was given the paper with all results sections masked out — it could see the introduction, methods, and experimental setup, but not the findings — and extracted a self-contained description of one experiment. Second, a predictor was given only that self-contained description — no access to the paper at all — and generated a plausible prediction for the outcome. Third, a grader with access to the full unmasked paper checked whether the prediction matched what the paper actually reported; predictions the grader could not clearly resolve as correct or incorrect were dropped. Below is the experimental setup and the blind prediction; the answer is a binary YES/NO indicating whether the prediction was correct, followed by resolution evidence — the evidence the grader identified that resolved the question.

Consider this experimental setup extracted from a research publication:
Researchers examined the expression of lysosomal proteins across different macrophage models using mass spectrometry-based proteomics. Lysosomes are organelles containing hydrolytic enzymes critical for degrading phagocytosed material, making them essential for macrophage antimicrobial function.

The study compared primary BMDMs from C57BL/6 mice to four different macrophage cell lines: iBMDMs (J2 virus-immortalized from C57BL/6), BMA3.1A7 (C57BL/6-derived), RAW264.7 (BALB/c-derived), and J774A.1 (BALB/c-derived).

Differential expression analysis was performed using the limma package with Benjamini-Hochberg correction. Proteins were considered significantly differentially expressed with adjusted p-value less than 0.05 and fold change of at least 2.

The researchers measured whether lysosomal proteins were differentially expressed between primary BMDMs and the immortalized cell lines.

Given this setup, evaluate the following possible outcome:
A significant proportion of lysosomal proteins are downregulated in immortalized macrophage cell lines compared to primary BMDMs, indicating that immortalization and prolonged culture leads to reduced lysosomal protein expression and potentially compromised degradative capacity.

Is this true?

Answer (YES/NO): YES